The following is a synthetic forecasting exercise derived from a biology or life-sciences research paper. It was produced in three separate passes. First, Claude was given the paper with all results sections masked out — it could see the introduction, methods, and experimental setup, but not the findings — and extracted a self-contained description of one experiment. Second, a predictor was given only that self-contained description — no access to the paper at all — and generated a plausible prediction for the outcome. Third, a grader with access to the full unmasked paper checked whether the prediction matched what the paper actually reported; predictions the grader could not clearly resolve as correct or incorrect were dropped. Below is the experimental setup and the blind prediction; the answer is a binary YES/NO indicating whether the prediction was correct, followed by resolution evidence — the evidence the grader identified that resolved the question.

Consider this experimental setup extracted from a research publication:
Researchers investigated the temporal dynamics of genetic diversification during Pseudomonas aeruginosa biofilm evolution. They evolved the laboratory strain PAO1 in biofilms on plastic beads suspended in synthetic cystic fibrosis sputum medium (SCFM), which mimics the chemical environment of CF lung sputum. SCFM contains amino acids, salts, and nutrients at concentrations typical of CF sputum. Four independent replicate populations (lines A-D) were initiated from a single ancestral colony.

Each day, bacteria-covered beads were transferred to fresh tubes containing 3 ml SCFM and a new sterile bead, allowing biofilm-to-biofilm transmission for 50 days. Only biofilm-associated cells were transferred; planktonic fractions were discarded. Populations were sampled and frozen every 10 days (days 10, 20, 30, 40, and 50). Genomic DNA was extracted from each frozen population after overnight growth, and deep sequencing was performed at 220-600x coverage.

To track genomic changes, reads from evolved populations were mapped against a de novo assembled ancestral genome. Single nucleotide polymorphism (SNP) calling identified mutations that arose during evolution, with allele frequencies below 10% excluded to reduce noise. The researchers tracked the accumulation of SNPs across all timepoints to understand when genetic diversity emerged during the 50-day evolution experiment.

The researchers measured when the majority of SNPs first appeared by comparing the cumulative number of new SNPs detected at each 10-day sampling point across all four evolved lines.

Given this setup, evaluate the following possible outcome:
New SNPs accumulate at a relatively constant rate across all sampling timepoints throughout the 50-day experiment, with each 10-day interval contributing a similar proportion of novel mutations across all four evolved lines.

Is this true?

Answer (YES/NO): NO